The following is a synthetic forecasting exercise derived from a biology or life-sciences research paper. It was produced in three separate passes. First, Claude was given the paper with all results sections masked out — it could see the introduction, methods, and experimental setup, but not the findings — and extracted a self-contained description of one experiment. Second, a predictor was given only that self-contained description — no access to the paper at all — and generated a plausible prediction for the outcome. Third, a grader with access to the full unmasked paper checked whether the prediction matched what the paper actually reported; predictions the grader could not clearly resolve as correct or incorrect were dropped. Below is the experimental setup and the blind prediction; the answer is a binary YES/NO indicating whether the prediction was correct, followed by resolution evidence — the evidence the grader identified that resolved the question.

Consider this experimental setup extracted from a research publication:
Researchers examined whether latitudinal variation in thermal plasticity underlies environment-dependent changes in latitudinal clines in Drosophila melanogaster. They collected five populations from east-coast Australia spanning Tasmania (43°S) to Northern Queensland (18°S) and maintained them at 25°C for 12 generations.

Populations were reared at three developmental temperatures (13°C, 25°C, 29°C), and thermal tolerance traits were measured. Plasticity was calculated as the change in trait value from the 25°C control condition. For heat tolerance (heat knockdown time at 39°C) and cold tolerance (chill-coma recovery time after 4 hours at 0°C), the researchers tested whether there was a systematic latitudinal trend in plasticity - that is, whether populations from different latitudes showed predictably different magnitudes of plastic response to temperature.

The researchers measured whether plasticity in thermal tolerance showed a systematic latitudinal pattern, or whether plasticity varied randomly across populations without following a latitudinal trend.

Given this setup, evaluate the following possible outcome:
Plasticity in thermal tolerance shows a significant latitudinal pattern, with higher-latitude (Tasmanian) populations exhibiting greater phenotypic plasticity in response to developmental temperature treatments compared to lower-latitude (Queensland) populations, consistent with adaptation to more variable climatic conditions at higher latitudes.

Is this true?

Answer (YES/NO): NO